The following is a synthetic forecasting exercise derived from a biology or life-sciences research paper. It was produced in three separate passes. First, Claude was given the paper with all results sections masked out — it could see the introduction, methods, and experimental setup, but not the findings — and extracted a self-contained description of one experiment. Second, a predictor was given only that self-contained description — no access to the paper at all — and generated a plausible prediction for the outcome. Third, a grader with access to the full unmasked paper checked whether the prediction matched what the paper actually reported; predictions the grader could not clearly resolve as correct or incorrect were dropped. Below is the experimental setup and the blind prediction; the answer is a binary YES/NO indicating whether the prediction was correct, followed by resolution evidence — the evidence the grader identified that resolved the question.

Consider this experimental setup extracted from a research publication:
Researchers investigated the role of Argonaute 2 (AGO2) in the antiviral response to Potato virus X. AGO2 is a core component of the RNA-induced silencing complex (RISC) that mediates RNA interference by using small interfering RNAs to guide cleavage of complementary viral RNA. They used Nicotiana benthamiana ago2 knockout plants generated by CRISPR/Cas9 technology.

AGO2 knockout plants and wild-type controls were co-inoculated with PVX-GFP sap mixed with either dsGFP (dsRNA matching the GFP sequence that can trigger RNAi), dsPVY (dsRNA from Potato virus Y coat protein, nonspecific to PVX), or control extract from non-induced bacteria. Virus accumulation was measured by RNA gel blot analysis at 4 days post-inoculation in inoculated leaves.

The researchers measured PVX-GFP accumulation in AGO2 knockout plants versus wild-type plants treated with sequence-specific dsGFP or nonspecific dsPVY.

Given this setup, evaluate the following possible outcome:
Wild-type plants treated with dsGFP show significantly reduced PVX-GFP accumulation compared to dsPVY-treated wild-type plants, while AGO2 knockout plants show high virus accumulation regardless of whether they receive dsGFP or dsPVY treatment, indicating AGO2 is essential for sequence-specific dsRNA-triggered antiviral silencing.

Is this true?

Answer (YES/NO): YES